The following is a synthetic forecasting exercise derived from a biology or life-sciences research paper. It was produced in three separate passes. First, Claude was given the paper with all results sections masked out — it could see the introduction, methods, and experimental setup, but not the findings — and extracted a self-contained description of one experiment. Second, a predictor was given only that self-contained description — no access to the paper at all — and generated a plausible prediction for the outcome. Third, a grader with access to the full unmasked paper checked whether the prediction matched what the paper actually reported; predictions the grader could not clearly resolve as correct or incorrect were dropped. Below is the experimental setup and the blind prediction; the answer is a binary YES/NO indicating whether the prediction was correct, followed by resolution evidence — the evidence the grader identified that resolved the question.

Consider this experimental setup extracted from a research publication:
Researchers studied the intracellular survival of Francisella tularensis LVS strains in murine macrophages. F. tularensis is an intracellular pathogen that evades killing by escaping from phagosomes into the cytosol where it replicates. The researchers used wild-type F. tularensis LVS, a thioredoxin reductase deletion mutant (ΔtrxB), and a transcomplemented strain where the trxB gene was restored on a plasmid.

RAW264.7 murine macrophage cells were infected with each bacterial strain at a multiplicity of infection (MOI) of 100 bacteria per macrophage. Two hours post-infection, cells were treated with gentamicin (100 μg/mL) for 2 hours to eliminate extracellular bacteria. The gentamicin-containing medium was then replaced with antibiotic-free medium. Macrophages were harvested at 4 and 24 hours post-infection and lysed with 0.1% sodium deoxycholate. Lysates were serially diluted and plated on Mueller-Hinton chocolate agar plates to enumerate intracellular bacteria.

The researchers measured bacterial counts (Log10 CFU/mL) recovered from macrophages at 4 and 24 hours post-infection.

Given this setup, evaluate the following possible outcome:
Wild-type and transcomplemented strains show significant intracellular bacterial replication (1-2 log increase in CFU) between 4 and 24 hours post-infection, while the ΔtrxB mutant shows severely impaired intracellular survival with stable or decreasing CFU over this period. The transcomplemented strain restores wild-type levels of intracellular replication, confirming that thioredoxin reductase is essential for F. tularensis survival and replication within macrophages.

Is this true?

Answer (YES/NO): YES